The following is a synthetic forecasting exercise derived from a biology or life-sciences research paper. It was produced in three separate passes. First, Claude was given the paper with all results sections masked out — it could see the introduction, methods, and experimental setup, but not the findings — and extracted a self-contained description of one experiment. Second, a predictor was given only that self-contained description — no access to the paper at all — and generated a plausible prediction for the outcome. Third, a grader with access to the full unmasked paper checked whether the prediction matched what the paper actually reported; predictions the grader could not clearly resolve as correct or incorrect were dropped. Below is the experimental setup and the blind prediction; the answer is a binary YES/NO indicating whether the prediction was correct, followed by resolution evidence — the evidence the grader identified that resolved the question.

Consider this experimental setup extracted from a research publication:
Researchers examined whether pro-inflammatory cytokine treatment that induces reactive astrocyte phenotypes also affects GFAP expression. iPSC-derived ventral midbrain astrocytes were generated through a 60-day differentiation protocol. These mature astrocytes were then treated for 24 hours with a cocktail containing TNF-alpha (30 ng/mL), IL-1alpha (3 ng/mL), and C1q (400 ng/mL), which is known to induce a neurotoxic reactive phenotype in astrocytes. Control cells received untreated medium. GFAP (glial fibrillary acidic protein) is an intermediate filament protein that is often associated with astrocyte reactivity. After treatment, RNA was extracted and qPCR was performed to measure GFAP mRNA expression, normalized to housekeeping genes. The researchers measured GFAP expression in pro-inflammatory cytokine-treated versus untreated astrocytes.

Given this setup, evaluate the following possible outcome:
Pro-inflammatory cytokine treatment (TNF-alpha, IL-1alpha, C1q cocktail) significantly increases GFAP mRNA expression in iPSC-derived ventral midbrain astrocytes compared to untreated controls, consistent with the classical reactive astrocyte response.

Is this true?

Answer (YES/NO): NO